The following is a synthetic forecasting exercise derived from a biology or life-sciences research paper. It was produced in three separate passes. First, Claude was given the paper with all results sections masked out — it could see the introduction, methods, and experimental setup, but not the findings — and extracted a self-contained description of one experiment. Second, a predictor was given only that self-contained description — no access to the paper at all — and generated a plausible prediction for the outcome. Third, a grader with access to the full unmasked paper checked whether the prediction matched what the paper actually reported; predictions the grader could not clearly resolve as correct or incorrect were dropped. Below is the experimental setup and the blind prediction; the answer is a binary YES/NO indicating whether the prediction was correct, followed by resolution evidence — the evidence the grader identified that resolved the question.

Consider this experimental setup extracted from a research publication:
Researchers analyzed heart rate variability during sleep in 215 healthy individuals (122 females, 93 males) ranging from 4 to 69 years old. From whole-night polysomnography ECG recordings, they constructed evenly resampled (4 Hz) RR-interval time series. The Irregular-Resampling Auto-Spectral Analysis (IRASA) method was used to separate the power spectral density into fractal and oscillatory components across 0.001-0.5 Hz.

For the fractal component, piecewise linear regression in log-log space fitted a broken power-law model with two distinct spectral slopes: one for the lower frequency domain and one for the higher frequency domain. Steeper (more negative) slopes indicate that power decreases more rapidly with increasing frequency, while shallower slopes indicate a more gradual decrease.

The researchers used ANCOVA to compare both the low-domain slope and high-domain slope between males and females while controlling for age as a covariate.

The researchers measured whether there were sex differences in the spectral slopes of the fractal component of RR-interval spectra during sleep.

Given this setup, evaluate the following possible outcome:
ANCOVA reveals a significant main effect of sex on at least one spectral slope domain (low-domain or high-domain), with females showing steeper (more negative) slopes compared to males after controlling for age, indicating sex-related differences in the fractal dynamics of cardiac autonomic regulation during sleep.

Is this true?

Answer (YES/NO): NO